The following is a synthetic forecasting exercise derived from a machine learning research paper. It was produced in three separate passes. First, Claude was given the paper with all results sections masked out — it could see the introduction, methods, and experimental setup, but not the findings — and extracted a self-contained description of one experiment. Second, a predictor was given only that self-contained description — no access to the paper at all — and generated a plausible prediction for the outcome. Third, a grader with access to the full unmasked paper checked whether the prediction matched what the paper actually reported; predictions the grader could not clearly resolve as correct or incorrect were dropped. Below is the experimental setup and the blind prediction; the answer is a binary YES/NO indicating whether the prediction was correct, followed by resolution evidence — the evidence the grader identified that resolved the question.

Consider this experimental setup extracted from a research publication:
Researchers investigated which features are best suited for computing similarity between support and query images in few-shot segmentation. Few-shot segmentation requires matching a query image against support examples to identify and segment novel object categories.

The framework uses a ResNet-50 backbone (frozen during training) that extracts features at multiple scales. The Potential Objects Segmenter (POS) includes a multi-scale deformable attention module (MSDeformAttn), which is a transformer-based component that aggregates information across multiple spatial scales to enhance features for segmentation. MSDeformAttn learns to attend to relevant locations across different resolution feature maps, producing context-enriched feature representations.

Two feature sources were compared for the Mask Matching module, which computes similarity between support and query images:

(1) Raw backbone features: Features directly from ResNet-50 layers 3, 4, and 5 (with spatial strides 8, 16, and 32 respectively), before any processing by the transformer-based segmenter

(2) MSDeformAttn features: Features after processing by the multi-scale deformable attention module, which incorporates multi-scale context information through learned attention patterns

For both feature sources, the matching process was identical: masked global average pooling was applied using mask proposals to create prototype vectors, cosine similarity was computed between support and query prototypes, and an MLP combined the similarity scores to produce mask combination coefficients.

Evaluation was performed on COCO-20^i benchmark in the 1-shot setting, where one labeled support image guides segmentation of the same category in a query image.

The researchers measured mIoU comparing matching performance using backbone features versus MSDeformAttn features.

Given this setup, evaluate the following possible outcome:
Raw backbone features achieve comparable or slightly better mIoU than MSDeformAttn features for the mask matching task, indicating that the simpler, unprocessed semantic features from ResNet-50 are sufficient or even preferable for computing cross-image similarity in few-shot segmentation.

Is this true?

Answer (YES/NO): YES